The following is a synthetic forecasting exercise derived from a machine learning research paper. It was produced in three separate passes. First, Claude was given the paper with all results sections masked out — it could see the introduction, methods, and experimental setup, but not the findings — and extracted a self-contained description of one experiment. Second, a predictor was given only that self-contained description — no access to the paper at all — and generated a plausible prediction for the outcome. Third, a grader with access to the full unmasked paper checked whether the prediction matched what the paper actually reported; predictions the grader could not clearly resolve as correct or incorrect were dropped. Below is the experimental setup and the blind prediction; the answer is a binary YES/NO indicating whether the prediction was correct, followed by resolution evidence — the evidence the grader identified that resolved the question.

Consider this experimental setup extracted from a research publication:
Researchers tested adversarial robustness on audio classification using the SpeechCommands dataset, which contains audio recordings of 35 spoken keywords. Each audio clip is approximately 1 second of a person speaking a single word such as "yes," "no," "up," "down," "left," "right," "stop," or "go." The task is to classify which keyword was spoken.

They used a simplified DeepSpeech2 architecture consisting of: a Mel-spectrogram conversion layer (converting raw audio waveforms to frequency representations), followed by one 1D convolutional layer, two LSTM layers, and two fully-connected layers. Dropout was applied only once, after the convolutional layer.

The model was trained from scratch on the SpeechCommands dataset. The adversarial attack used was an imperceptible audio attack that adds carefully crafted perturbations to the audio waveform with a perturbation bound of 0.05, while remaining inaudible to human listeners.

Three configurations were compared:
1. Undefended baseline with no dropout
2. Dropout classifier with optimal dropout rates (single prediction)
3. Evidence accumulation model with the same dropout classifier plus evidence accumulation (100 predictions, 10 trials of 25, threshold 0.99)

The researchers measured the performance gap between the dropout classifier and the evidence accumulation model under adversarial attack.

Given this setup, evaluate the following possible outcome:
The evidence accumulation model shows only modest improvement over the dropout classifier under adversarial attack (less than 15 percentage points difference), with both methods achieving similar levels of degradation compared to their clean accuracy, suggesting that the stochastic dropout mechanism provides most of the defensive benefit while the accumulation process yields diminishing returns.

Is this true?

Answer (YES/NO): YES